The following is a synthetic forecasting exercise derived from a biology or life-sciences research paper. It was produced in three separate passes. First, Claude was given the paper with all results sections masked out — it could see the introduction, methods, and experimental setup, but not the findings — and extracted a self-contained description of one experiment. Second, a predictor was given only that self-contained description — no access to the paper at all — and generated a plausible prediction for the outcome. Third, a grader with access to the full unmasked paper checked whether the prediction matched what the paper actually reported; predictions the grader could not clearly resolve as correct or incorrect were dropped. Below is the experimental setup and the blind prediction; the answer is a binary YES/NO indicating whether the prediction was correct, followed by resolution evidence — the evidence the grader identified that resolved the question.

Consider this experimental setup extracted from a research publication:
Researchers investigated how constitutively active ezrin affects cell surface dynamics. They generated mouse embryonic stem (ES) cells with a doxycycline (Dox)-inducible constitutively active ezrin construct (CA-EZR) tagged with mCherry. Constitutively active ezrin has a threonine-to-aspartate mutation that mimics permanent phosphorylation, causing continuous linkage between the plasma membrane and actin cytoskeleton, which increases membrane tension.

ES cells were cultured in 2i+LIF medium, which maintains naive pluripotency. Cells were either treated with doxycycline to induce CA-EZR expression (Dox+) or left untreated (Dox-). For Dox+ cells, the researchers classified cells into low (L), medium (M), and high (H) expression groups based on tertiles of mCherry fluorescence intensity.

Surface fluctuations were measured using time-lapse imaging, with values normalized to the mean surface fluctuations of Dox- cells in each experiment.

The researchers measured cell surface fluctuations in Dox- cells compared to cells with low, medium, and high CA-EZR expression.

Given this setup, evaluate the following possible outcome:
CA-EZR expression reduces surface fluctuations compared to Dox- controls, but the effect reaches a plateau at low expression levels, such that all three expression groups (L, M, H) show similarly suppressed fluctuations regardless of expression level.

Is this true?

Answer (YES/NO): NO